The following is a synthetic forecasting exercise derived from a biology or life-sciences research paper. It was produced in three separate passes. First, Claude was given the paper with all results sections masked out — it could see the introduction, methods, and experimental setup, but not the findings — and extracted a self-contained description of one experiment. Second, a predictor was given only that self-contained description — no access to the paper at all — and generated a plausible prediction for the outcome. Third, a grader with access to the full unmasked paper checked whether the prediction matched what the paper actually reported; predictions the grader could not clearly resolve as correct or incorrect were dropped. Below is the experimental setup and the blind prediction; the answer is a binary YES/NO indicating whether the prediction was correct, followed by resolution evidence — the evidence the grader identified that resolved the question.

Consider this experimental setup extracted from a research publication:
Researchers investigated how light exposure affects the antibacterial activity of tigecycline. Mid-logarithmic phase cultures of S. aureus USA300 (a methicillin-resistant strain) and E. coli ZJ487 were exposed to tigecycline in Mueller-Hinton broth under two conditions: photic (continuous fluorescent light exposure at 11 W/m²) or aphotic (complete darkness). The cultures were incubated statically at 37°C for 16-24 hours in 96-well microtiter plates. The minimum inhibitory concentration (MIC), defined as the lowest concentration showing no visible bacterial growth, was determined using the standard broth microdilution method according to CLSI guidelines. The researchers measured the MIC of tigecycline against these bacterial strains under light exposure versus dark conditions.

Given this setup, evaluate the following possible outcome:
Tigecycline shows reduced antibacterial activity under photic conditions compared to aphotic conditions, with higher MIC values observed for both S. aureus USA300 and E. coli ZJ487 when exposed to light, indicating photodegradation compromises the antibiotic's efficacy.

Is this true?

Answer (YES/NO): YES